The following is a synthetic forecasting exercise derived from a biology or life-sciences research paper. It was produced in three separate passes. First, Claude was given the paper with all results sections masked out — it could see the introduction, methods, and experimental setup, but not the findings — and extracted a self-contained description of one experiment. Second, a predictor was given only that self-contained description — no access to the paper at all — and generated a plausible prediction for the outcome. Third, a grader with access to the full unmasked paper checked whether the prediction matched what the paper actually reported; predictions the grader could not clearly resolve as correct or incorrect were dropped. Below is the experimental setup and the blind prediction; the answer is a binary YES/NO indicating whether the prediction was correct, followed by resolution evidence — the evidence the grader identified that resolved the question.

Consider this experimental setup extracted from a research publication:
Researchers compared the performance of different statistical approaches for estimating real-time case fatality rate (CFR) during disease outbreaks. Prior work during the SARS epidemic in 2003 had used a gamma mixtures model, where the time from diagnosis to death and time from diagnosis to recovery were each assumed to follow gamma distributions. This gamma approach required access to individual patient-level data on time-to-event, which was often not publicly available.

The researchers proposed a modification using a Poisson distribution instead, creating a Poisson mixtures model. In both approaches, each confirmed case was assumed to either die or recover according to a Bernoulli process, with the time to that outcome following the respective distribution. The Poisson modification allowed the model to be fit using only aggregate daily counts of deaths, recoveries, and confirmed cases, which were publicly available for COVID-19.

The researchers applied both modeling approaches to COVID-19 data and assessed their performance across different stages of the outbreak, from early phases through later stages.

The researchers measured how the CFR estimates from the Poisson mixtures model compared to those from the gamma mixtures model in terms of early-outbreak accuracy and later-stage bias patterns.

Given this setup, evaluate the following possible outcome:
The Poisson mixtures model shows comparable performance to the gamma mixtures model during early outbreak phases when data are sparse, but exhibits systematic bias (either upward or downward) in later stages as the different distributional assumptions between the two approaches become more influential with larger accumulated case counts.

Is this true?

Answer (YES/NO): NO